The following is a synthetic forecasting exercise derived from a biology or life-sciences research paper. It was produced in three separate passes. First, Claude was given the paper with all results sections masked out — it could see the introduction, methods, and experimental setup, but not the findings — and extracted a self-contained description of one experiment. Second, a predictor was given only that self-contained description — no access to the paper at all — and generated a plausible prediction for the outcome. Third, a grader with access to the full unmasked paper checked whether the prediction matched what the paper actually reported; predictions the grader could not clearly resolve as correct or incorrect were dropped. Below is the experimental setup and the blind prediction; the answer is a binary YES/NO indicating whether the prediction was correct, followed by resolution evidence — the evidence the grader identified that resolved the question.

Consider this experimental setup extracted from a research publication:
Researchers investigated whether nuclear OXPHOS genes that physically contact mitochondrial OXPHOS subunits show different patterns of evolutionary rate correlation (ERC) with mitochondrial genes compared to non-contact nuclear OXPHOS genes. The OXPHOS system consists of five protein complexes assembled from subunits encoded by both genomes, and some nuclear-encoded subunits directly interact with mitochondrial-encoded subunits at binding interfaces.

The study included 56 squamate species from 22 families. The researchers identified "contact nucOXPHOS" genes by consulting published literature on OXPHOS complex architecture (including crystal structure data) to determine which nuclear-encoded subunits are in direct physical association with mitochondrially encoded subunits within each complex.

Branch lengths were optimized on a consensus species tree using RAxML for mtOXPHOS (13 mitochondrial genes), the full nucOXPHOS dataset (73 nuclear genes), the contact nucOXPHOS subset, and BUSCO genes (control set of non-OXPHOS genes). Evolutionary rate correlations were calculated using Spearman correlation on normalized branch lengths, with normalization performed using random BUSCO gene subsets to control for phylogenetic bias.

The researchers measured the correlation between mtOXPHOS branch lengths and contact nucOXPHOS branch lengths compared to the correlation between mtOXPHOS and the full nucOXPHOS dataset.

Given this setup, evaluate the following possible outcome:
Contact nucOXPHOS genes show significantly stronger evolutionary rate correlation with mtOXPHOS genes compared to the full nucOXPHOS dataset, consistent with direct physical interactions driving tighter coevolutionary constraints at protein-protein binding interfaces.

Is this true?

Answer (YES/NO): YES